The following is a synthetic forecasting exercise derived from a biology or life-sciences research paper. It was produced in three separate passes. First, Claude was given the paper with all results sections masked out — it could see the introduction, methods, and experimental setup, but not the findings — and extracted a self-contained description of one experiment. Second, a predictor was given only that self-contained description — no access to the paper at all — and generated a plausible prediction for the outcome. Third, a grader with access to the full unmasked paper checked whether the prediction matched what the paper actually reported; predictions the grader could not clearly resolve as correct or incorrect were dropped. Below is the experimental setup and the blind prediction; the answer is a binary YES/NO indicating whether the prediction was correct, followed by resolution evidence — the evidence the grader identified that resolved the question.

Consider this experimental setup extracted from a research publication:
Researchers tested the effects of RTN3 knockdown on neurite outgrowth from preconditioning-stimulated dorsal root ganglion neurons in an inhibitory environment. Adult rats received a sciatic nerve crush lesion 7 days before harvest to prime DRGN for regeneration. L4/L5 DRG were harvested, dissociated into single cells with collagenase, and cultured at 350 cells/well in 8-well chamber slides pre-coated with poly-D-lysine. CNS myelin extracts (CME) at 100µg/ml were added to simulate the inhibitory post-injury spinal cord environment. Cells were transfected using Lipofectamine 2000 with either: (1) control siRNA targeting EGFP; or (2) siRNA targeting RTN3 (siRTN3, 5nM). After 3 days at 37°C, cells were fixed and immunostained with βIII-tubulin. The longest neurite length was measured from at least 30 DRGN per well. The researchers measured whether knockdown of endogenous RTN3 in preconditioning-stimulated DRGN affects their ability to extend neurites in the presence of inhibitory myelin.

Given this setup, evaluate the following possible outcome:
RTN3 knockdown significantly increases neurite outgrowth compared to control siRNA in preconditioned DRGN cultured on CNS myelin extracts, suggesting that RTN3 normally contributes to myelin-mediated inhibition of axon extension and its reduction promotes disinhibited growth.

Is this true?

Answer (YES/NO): NO